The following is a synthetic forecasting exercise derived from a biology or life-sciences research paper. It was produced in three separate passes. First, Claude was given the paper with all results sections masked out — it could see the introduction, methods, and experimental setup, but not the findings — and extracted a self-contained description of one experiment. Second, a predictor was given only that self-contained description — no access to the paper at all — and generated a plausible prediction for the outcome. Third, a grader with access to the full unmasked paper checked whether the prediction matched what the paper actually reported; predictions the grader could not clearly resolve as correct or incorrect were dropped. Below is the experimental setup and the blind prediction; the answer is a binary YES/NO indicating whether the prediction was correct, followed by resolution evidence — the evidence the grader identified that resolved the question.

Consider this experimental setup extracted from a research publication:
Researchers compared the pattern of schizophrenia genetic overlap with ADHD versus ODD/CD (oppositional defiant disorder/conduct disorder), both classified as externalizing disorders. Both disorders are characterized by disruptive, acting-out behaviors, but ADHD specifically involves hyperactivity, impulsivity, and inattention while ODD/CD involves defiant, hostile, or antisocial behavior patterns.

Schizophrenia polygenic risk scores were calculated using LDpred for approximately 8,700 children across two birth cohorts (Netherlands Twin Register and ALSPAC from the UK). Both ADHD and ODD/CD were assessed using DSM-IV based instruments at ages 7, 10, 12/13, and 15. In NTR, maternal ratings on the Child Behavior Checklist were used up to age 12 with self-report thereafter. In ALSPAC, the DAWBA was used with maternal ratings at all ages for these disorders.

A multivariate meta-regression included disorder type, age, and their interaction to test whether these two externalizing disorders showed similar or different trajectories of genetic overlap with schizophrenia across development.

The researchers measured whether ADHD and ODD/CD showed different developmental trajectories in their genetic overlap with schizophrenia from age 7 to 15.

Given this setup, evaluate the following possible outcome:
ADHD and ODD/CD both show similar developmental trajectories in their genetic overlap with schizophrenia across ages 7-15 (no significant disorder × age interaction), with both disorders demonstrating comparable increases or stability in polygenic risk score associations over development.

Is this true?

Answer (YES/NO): NO